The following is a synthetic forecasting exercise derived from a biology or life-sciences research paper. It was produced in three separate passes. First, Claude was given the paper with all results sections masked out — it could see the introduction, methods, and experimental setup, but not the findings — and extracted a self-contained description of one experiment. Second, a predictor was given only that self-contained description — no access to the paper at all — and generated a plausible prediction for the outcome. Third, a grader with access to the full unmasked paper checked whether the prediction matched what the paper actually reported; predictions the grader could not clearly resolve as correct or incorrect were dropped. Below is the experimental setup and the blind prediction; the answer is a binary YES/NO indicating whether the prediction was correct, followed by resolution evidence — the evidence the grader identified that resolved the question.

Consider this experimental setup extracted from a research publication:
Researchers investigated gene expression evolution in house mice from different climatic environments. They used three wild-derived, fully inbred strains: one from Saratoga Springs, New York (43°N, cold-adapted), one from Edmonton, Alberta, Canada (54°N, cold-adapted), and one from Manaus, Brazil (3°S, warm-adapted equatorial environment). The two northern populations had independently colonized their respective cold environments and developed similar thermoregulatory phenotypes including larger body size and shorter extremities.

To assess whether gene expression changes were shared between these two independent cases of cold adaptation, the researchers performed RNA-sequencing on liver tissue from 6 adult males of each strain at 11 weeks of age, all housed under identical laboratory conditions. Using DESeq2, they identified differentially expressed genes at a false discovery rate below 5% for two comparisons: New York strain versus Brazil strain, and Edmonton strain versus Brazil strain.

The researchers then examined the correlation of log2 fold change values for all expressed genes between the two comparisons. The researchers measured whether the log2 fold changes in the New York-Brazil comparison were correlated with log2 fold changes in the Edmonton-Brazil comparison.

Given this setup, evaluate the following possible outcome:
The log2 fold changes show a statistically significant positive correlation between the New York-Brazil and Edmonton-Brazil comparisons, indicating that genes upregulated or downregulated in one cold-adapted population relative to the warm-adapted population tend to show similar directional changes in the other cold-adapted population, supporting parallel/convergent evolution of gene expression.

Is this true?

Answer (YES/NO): YES